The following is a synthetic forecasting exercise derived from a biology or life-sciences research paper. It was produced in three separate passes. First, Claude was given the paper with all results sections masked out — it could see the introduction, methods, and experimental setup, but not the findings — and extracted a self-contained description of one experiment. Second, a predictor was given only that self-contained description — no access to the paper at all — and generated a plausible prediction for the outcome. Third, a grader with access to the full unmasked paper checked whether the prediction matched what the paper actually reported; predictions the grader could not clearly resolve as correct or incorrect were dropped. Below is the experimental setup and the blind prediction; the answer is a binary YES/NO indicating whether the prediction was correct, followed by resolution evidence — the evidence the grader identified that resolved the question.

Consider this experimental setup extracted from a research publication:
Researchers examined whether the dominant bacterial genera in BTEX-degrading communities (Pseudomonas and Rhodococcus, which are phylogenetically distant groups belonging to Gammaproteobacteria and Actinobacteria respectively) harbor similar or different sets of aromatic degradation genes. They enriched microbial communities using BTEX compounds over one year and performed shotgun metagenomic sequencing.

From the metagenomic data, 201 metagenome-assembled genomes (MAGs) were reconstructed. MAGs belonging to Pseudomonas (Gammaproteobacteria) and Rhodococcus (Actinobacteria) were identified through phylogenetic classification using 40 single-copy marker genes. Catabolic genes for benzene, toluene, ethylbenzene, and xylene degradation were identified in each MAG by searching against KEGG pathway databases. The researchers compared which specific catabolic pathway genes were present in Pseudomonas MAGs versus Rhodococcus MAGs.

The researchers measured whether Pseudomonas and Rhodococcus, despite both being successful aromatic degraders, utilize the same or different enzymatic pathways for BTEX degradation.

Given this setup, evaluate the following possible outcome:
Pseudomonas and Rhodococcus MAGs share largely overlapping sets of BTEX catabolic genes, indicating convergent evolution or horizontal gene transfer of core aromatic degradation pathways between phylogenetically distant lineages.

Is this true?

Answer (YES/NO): NO